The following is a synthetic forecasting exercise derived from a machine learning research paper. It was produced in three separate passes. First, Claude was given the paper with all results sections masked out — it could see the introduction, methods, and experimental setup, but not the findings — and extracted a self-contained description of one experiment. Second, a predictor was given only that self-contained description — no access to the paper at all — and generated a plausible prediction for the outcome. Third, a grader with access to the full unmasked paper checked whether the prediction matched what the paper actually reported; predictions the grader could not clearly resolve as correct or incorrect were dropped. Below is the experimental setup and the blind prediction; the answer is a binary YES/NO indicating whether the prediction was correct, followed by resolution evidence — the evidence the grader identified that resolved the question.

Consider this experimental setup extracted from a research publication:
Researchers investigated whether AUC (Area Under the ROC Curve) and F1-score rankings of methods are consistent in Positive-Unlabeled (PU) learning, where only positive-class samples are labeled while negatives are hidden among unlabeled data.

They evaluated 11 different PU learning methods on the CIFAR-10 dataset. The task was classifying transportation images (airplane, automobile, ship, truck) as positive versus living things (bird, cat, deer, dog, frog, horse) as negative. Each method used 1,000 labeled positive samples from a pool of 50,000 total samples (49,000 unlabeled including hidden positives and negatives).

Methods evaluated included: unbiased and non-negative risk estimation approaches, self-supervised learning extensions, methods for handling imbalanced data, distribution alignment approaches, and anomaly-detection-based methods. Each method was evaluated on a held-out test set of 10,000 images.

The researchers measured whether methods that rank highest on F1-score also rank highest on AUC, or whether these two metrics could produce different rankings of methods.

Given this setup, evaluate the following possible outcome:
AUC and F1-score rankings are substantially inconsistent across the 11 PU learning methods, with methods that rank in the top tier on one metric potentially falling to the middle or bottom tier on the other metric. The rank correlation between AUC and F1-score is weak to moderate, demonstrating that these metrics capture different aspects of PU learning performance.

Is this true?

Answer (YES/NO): YES